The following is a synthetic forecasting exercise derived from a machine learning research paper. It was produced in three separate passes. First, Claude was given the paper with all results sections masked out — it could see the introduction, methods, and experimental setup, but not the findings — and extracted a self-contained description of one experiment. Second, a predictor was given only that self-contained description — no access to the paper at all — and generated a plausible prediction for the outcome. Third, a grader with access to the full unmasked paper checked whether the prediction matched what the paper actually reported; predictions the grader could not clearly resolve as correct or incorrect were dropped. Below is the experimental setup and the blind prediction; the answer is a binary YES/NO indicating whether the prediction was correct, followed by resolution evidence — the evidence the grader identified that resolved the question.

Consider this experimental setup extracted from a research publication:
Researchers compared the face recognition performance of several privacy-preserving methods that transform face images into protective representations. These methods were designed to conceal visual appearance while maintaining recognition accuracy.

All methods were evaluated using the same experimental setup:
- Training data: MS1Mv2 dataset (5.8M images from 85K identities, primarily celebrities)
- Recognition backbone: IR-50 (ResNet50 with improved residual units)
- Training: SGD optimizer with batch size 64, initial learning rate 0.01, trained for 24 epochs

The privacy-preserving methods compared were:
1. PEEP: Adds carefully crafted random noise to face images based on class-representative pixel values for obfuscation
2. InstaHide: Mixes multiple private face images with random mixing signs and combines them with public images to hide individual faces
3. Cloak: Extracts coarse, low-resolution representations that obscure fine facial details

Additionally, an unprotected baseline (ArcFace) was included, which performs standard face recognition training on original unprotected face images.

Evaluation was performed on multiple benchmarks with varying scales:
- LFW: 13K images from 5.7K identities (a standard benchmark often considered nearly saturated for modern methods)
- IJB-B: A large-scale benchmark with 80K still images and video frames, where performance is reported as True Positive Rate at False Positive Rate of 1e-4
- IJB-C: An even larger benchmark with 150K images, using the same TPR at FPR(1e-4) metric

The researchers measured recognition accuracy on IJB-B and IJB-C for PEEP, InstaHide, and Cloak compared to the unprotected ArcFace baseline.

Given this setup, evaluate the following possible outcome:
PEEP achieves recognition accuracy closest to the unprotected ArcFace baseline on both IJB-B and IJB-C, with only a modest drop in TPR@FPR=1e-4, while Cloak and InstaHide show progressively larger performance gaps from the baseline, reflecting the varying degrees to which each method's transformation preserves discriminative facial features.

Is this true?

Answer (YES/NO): NO